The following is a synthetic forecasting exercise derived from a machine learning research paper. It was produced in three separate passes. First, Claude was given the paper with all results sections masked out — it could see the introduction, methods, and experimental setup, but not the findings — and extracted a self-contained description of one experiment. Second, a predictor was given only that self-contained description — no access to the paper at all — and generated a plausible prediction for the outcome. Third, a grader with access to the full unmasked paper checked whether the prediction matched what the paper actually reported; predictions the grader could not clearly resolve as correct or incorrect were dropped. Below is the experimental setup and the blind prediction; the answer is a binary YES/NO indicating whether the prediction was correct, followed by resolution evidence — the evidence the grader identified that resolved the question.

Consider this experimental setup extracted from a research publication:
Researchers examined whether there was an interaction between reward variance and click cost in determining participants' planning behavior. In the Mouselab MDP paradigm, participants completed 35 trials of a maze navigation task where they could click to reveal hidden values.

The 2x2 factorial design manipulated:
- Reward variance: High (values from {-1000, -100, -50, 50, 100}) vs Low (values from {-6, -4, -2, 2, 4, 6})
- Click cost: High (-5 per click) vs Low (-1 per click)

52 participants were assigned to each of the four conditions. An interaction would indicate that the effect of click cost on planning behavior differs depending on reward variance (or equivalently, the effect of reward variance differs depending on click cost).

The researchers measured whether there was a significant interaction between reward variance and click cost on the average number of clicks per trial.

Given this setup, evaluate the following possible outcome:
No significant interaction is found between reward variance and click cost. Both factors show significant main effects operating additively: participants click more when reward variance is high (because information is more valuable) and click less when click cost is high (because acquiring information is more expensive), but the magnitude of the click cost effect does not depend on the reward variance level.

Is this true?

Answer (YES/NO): NO